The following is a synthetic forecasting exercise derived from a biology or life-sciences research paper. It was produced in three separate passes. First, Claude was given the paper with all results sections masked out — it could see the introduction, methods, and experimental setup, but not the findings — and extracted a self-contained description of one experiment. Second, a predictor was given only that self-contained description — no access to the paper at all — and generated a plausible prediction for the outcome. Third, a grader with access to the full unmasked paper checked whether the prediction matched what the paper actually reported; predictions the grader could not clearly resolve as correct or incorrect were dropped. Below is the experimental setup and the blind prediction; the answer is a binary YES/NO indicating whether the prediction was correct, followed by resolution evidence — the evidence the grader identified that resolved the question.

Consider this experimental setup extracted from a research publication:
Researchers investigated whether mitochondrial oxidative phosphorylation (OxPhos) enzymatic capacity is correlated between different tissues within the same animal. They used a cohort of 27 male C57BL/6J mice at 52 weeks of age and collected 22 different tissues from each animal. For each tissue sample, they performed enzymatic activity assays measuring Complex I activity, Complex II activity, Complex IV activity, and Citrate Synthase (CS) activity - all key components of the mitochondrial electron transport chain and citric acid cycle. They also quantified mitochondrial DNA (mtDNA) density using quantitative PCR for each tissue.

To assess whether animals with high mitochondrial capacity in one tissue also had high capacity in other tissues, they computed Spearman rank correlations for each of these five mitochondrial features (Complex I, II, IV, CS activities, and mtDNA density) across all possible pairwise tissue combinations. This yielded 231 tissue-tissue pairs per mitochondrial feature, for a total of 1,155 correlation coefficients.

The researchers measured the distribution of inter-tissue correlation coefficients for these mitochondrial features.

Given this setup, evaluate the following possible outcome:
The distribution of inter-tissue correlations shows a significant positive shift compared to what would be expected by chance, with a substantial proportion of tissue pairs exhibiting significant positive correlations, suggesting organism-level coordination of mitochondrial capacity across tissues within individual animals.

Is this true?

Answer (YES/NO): NO